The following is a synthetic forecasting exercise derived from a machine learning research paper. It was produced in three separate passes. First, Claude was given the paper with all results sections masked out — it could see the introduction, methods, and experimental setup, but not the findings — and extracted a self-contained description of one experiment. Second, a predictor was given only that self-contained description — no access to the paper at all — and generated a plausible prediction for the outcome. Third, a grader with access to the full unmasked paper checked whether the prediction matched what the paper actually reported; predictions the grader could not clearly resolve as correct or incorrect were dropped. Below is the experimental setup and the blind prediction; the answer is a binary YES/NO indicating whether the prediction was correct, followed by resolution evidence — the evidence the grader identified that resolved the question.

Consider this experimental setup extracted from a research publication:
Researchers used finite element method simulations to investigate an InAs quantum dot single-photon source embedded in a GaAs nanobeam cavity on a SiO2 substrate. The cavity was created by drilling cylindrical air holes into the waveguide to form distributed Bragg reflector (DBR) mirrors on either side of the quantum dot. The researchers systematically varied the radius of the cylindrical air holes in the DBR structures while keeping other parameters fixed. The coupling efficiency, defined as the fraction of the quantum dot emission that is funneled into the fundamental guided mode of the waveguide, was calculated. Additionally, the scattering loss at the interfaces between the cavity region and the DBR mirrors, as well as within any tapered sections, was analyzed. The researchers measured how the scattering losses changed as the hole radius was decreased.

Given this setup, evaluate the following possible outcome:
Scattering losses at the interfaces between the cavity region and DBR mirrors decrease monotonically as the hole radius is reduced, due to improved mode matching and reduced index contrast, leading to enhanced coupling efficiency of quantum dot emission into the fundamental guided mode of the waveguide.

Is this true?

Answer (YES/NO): NO